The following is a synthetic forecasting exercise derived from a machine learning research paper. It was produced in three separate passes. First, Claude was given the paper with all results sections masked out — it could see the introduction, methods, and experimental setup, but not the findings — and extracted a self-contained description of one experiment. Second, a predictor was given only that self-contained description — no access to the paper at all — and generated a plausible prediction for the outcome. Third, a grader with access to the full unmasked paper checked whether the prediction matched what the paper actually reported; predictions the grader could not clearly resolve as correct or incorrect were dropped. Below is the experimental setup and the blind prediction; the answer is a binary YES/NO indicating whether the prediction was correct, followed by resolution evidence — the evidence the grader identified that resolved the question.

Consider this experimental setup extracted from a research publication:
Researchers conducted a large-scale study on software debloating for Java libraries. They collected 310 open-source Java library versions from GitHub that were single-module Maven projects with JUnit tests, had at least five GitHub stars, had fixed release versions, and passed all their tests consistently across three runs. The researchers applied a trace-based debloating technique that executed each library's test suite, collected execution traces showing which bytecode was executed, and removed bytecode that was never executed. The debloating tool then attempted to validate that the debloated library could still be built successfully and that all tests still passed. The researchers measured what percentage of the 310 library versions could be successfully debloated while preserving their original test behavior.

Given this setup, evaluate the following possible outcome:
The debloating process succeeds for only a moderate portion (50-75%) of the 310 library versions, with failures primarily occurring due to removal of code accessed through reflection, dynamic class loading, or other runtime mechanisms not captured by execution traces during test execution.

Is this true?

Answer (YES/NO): NO